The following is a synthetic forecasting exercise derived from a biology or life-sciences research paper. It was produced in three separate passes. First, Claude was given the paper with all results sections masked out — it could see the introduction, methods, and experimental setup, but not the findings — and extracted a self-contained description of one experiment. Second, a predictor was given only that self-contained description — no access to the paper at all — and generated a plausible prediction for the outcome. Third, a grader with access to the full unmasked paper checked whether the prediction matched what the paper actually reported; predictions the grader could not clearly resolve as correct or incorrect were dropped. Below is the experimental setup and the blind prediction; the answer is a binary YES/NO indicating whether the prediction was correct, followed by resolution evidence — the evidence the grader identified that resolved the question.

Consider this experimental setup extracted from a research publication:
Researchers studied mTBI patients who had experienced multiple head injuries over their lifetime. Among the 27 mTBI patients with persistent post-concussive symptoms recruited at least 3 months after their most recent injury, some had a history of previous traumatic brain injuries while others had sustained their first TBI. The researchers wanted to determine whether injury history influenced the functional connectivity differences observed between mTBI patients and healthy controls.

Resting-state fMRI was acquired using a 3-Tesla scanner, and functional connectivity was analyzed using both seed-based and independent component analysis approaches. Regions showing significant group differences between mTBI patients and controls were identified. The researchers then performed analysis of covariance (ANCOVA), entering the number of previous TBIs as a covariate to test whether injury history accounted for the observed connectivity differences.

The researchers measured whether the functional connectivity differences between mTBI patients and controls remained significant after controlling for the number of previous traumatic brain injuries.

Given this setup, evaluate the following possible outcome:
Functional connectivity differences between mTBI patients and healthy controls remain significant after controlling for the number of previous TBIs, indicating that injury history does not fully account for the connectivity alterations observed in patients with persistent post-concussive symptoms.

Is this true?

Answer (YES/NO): YES